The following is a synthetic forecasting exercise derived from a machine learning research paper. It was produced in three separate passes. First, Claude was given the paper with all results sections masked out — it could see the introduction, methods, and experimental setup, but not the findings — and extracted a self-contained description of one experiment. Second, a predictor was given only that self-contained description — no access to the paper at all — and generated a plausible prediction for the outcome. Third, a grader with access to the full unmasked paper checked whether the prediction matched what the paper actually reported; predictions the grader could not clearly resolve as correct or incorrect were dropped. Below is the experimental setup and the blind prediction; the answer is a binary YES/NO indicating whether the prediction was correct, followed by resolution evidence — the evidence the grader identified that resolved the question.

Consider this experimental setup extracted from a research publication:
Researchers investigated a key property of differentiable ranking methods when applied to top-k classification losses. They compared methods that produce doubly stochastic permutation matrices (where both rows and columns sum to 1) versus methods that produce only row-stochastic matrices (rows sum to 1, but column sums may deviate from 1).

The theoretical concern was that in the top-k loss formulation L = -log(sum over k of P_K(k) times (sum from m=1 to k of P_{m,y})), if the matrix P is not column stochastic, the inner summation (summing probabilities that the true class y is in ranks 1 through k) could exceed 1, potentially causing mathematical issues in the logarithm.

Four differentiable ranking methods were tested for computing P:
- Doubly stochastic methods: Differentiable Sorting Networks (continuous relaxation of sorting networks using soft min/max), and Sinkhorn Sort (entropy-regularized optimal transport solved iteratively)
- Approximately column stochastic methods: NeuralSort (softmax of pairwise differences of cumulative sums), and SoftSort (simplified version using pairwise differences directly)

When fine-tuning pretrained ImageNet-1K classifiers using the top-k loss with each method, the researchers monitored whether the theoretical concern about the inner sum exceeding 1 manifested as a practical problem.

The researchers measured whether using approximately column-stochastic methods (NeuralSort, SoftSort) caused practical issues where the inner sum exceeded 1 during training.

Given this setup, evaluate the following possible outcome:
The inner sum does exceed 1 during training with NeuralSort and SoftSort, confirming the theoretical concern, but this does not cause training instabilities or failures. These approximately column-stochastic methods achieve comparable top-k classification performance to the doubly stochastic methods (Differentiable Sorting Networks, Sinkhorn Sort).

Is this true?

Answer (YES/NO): NO